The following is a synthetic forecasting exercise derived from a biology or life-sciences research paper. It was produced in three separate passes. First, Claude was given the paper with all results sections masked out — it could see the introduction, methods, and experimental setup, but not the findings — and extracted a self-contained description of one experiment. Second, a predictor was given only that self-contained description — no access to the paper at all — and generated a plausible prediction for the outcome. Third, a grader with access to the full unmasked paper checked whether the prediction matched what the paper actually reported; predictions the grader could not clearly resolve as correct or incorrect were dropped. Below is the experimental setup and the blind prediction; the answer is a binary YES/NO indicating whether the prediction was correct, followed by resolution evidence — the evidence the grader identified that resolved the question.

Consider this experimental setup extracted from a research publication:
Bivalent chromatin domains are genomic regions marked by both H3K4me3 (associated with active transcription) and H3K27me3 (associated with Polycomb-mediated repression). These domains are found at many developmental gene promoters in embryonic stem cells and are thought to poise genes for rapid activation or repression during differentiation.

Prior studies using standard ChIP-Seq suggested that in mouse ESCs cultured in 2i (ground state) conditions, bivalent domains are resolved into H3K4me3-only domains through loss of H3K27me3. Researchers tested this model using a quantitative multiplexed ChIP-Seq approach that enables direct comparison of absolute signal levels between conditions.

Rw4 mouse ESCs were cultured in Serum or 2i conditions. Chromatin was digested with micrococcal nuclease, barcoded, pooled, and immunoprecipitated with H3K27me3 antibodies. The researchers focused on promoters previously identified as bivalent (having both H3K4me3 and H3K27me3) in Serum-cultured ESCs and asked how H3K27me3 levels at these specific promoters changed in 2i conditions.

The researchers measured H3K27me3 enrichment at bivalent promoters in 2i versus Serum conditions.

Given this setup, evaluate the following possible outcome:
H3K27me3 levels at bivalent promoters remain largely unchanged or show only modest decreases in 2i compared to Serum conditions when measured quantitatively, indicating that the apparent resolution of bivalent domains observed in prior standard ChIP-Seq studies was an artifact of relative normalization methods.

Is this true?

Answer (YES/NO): YES